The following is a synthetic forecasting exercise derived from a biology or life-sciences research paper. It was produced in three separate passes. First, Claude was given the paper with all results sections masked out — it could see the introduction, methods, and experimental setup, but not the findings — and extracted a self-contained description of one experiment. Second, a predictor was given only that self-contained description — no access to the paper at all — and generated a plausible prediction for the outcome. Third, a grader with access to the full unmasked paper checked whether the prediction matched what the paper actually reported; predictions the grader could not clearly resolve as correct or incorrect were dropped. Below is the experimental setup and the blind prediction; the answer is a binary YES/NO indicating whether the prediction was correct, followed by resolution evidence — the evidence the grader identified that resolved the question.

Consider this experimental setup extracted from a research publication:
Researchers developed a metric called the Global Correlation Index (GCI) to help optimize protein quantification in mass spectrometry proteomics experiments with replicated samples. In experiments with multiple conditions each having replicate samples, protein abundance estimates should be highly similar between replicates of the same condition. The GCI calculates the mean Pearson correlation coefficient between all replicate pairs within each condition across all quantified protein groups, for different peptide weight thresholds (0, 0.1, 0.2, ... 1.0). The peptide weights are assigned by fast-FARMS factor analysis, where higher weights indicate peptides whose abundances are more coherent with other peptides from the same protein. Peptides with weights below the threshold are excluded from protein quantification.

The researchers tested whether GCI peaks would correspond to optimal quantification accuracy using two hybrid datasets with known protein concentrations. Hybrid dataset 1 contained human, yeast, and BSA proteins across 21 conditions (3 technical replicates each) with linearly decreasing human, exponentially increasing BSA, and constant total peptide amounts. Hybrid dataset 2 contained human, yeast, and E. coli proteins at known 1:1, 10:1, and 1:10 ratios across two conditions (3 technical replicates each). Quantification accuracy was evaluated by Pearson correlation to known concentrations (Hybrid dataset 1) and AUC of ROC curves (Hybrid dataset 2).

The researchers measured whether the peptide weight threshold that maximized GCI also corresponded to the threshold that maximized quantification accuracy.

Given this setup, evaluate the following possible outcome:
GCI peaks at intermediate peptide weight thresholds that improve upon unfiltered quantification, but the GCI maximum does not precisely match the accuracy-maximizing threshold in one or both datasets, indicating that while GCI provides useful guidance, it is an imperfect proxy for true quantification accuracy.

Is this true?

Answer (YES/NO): NO